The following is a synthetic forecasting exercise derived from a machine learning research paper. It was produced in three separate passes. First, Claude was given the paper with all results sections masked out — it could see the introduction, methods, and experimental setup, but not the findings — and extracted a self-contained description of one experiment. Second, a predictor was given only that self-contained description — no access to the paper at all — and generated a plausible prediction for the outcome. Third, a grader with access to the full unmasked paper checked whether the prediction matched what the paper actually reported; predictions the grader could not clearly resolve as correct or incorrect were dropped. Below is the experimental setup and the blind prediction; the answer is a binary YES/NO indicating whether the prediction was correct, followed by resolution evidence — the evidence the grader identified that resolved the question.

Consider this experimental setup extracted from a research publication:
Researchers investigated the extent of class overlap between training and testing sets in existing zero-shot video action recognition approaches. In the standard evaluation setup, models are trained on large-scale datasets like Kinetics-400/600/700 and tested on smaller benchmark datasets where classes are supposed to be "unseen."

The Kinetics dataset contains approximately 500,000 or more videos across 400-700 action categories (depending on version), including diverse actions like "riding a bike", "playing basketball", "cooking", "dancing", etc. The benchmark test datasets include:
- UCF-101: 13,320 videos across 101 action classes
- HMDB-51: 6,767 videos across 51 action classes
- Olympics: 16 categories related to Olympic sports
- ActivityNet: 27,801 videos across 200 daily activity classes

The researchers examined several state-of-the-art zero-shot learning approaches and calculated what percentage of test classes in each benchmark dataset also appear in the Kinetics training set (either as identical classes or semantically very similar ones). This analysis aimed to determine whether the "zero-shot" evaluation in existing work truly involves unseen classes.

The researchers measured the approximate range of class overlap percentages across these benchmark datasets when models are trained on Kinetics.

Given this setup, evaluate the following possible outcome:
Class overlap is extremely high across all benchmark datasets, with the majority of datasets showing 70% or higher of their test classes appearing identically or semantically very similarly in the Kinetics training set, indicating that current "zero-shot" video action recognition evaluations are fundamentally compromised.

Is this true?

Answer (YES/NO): NO